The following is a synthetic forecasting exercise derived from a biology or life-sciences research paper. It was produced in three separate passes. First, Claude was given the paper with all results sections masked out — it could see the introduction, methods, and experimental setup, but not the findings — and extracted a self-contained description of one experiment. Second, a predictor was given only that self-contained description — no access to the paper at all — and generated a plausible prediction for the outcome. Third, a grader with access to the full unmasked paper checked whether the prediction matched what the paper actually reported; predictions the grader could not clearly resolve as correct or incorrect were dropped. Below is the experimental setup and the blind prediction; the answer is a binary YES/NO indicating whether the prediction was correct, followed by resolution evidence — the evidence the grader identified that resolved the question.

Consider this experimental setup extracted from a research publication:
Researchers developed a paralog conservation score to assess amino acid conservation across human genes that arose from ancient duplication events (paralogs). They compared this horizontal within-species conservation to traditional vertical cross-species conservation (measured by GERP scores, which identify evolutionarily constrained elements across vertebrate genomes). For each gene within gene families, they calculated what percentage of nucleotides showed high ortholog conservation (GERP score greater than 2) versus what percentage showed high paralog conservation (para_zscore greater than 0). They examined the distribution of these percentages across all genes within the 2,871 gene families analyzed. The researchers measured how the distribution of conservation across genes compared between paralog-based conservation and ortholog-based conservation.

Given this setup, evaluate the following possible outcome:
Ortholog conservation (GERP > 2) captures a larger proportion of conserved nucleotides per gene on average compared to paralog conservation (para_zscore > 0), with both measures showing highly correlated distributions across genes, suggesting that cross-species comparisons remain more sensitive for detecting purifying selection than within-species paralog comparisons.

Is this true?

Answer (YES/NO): NO